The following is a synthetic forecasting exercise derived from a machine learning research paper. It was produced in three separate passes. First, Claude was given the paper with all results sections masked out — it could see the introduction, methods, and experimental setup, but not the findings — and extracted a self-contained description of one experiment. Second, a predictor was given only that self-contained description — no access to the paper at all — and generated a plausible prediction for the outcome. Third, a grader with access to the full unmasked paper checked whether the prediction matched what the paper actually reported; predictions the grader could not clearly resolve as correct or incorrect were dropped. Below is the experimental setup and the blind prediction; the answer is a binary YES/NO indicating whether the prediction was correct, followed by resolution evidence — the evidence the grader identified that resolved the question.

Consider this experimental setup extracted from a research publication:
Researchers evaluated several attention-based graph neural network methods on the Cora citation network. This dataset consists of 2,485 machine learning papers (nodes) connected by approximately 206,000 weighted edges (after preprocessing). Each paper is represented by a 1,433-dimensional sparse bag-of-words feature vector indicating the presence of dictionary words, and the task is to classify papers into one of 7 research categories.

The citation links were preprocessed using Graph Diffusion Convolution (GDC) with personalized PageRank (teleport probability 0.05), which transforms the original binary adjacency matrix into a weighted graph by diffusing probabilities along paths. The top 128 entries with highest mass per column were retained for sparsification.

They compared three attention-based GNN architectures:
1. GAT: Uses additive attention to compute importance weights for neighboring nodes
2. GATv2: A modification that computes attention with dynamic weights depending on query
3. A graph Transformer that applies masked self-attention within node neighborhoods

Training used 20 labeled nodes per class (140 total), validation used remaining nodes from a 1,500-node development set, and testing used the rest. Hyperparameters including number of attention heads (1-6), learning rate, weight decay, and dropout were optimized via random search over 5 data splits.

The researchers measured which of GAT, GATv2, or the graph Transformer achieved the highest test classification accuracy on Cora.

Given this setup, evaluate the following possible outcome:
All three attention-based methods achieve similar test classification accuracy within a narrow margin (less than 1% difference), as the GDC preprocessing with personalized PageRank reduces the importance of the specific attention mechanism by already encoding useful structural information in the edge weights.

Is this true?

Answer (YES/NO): NO